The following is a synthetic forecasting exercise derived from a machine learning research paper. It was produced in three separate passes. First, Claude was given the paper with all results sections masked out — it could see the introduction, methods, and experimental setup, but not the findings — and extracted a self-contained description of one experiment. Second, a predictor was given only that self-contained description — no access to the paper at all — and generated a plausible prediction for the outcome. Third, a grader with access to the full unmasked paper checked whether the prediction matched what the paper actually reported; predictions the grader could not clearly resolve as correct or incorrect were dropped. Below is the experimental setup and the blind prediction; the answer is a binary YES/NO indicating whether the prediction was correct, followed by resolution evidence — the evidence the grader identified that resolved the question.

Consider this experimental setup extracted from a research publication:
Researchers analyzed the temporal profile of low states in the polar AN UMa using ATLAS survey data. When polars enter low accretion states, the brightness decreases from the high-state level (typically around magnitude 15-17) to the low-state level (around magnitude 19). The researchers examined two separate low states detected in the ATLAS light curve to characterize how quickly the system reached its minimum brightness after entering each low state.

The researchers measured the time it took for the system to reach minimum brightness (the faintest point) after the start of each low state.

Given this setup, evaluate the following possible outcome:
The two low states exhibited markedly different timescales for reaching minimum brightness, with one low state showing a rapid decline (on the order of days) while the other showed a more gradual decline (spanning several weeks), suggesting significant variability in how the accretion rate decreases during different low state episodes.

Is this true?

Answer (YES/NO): NO